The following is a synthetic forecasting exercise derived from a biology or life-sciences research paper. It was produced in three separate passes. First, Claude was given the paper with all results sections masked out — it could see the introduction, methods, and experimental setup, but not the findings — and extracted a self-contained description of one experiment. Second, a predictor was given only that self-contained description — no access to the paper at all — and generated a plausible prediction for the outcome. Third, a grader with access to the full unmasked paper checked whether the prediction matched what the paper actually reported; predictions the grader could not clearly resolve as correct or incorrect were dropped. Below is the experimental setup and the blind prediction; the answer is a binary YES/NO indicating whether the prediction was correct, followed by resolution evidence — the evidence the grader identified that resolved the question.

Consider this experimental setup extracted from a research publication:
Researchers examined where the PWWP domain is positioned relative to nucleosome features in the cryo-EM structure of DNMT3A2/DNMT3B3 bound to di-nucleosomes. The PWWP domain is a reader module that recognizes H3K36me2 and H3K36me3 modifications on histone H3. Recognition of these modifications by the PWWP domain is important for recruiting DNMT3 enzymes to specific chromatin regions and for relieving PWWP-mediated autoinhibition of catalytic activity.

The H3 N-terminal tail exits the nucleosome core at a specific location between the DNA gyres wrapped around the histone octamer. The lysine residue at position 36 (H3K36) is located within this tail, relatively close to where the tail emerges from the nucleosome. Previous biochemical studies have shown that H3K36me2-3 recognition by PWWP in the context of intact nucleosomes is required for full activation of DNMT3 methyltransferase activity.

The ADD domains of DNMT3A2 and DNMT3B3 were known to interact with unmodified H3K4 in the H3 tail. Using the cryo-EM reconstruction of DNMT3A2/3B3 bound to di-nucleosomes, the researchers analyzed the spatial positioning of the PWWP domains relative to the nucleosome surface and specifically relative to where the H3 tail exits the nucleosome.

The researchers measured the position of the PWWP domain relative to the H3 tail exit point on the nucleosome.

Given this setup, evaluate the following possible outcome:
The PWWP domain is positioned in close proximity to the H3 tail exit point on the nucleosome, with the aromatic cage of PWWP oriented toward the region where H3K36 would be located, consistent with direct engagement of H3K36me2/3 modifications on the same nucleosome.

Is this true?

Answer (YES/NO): NO